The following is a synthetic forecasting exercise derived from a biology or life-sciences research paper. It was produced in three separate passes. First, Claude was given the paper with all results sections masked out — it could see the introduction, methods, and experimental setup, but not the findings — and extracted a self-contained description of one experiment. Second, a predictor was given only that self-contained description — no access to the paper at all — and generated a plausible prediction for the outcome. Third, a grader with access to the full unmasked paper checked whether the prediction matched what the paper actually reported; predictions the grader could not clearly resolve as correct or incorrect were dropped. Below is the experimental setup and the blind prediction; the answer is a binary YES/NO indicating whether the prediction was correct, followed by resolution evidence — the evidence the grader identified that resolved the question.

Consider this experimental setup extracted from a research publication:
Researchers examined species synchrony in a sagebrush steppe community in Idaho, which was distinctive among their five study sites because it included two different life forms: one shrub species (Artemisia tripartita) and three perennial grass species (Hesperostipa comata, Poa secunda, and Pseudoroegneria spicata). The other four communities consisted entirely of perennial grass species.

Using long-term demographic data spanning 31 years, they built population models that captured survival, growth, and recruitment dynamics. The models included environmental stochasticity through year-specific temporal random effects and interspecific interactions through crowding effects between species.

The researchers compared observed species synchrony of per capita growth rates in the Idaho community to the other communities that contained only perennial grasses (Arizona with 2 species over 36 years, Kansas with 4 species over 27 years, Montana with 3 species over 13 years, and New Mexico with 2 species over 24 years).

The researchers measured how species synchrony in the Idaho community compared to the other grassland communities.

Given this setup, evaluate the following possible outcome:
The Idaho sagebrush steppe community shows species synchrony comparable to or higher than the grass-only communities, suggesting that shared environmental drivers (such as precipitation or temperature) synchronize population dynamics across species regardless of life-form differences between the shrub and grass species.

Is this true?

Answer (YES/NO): NO